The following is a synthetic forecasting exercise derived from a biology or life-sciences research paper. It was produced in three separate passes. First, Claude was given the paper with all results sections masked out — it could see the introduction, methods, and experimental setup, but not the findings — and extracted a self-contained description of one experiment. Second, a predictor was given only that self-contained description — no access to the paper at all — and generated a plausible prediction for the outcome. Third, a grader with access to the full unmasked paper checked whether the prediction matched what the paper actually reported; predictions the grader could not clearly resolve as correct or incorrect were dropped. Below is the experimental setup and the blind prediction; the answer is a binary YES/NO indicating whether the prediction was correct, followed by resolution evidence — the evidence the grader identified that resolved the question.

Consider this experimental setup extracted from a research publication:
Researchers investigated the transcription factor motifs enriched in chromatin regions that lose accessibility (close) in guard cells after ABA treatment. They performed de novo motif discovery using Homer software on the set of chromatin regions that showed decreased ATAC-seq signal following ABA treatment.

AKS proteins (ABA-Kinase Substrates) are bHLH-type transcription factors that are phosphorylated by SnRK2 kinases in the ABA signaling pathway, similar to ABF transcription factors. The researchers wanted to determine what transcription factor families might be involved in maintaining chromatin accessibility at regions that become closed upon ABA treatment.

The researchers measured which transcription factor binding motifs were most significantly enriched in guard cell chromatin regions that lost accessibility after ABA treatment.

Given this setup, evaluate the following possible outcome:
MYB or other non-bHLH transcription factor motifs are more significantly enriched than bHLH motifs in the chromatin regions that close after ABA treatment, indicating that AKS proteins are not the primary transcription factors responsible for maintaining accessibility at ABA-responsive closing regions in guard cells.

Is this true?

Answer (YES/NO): NO